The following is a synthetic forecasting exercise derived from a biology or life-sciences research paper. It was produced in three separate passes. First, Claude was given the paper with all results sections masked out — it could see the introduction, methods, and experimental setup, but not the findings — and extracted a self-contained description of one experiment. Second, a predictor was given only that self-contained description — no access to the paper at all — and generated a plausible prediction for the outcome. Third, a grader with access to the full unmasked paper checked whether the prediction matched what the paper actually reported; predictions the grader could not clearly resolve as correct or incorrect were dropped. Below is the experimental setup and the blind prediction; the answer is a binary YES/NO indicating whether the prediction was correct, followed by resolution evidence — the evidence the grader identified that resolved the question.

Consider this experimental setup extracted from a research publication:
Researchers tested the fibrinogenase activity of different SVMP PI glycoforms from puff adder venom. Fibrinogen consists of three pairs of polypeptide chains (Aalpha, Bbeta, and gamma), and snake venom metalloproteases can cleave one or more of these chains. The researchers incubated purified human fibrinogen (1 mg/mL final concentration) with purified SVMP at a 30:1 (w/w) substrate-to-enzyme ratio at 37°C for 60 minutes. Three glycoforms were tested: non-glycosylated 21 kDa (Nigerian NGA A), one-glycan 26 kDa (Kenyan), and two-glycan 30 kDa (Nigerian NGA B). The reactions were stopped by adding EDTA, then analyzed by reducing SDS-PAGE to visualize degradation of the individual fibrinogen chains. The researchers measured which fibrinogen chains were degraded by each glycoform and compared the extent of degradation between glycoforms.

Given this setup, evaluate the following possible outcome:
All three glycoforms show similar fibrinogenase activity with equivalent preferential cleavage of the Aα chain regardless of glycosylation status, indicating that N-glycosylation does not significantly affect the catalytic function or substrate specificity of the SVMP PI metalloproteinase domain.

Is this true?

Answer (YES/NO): NO